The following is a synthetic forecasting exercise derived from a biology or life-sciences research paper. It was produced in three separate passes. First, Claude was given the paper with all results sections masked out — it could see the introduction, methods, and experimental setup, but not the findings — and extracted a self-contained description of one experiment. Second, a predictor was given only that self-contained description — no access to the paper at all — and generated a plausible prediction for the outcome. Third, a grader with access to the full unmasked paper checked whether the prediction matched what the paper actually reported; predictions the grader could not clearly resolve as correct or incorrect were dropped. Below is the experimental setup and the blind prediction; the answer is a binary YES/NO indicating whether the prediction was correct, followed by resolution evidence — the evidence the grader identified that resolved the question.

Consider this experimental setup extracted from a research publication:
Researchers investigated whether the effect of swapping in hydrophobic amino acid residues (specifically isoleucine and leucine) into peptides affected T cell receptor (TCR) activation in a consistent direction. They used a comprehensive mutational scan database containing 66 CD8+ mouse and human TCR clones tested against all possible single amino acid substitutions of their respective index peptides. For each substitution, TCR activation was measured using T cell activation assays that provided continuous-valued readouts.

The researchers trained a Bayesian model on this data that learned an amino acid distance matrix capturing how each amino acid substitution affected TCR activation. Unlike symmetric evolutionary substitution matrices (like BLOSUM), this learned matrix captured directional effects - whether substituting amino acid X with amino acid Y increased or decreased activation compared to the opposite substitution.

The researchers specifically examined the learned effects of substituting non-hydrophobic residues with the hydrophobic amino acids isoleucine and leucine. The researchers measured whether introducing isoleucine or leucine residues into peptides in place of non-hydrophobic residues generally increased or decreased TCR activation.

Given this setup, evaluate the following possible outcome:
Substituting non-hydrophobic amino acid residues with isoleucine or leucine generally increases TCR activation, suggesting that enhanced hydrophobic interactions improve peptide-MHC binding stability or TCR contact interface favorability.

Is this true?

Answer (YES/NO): YES